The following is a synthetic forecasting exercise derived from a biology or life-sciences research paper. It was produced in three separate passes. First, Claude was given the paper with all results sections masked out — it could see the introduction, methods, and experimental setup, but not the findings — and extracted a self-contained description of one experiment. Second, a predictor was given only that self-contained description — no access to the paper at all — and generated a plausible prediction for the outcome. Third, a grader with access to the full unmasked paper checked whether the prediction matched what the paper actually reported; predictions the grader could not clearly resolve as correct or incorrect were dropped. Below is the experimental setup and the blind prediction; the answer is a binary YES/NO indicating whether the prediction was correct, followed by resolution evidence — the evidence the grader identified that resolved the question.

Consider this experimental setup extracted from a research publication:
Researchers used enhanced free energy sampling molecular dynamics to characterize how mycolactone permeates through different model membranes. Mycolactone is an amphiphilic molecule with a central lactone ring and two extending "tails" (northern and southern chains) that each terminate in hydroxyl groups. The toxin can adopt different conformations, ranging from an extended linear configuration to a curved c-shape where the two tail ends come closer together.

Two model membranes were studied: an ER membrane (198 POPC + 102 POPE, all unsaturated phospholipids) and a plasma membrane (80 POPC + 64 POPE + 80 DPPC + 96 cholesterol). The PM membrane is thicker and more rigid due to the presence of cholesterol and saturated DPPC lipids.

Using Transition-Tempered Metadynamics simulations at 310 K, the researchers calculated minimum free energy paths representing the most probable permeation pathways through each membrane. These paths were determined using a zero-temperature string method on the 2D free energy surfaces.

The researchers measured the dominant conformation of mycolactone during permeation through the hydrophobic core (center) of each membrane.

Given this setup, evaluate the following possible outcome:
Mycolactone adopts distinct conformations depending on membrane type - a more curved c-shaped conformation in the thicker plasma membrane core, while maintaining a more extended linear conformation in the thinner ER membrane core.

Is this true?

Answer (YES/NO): NO